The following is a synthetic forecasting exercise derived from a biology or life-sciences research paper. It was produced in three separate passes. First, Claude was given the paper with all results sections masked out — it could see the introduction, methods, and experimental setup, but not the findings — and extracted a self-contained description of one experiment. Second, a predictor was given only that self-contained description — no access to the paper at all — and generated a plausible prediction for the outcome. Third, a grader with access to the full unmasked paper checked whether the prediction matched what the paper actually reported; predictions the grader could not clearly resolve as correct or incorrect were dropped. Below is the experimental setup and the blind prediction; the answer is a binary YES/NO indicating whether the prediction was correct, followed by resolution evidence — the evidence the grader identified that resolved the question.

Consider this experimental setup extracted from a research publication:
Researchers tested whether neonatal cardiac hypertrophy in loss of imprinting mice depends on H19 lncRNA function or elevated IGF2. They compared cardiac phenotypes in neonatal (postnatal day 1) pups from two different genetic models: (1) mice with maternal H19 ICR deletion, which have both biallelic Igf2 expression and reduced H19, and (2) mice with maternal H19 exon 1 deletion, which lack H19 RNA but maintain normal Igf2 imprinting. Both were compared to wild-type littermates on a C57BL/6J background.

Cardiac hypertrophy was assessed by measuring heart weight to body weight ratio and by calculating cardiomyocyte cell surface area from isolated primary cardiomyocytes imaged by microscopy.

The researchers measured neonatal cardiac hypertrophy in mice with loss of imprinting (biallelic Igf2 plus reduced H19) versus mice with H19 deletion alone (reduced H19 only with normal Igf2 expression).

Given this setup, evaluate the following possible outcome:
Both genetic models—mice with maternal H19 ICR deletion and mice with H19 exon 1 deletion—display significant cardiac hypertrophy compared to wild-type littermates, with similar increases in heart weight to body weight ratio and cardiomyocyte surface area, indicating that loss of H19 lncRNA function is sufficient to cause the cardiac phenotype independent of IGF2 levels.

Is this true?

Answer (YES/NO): NO